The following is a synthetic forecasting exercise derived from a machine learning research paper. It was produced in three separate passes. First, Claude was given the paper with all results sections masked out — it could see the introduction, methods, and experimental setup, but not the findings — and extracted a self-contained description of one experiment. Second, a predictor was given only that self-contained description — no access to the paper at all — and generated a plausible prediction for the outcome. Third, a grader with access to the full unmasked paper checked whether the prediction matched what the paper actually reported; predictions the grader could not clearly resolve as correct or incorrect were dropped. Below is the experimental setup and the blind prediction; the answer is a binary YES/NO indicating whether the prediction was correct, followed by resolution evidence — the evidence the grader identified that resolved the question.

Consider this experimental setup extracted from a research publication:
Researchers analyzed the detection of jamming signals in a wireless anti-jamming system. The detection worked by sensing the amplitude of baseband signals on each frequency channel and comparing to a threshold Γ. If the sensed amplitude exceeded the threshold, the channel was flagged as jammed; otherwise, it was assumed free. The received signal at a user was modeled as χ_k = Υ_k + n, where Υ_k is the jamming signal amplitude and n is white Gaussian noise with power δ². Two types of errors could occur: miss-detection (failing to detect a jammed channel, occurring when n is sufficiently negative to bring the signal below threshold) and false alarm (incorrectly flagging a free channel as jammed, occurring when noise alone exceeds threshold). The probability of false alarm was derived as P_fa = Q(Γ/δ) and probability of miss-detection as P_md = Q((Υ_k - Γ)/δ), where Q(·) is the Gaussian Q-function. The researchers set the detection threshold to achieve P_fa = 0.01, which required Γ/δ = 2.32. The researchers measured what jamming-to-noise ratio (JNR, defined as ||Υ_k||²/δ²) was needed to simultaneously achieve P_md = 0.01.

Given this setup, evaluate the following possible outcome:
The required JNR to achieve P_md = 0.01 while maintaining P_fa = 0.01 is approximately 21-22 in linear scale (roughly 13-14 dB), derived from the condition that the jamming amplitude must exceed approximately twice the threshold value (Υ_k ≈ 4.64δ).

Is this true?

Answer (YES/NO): YES